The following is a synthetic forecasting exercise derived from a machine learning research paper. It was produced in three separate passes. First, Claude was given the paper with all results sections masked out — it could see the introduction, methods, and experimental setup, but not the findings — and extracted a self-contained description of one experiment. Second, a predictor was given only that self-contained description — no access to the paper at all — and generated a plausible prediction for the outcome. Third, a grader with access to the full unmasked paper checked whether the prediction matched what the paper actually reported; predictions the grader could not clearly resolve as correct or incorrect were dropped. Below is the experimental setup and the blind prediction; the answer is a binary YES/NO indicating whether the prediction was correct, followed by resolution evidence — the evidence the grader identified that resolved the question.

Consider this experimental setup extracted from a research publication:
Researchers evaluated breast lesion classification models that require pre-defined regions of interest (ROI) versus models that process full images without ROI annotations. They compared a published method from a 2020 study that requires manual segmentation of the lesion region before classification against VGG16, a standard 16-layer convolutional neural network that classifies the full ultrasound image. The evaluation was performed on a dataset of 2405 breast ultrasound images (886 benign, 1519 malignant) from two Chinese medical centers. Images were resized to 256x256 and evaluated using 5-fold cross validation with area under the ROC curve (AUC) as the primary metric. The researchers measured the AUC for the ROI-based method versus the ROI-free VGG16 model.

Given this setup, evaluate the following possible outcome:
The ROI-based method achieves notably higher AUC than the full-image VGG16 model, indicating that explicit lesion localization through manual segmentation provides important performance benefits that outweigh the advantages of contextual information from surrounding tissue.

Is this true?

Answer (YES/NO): NO